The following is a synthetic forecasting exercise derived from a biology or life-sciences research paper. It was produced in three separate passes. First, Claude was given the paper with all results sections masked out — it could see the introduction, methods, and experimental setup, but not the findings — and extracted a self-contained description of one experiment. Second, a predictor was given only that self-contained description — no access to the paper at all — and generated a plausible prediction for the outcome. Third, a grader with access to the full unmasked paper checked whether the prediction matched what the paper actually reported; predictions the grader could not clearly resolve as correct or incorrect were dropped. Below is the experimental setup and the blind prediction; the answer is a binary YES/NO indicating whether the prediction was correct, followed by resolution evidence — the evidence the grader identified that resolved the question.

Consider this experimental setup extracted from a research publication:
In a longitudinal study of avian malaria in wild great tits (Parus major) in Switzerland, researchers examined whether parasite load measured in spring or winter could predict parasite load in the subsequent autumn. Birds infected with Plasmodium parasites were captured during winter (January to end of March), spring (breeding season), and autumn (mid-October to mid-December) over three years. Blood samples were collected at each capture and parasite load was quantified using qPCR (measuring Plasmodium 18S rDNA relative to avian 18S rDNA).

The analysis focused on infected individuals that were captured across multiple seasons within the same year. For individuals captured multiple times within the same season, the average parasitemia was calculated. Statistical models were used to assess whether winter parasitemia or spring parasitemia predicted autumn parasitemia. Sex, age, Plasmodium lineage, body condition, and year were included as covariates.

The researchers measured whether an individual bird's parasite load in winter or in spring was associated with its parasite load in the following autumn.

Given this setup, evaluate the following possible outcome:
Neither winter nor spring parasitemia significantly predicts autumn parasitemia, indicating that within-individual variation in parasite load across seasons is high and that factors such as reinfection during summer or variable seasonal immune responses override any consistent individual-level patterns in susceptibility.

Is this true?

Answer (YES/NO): YES